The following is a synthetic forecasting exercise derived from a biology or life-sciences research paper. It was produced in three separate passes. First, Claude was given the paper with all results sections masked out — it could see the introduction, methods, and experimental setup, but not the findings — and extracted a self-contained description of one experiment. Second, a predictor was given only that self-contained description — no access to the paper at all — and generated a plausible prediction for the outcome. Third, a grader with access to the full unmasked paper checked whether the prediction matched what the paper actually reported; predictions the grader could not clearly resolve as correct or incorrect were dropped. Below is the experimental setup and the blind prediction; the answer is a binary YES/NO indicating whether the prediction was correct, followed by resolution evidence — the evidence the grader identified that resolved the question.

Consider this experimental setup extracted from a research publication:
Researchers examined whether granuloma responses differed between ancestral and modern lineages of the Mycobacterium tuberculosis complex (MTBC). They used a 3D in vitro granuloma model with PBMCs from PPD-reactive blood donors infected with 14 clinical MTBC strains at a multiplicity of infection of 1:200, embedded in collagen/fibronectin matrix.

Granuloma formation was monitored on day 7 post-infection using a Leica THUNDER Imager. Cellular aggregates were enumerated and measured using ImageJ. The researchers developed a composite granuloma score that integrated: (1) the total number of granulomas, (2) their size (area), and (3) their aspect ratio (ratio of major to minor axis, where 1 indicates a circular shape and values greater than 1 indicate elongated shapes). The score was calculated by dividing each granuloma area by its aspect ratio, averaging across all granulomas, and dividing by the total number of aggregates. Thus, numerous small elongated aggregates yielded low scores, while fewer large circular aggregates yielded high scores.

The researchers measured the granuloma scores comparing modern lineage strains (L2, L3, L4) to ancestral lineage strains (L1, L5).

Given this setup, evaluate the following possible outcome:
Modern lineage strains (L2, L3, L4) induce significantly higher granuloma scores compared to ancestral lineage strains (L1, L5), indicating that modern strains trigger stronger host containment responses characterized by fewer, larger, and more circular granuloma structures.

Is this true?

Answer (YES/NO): NO